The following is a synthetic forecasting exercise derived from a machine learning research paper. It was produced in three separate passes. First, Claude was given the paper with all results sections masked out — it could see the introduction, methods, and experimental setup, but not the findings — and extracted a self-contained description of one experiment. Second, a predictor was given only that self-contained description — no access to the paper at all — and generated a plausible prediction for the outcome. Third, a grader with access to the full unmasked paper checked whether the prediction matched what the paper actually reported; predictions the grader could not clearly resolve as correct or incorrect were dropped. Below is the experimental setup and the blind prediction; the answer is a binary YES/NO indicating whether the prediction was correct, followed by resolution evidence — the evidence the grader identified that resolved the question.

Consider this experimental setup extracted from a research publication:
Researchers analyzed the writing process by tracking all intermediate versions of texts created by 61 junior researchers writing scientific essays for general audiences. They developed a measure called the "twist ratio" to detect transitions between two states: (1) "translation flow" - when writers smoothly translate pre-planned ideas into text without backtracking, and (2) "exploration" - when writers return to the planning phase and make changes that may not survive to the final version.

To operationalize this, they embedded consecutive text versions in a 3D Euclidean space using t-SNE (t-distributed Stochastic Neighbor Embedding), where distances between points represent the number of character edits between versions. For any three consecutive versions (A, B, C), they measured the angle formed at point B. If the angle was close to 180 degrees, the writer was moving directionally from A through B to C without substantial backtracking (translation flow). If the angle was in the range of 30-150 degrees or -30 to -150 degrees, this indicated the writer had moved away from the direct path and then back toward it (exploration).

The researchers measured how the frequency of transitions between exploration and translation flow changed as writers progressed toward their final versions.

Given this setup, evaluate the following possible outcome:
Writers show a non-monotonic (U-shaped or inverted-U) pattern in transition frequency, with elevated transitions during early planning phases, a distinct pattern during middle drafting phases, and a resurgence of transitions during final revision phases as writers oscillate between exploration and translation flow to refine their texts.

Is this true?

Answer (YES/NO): NO